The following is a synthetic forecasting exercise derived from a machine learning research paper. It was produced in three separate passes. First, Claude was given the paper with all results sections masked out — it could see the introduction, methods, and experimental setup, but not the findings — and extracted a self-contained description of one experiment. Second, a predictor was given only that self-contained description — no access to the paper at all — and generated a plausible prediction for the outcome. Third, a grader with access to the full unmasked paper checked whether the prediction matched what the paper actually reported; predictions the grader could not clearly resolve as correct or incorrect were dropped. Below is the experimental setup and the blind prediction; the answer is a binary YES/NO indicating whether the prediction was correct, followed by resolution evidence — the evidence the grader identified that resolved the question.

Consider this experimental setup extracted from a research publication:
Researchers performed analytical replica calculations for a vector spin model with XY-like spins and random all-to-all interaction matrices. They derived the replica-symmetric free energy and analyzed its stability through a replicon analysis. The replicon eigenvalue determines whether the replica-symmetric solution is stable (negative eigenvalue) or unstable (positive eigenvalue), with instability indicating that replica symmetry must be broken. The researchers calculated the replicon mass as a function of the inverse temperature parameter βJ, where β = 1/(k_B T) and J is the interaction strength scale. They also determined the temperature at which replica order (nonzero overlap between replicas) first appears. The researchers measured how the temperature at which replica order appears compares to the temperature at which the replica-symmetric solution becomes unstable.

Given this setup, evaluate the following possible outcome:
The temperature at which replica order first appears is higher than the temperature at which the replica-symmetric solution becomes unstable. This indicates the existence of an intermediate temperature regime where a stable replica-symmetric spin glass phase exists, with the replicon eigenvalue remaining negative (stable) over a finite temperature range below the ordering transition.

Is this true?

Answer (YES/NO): NO